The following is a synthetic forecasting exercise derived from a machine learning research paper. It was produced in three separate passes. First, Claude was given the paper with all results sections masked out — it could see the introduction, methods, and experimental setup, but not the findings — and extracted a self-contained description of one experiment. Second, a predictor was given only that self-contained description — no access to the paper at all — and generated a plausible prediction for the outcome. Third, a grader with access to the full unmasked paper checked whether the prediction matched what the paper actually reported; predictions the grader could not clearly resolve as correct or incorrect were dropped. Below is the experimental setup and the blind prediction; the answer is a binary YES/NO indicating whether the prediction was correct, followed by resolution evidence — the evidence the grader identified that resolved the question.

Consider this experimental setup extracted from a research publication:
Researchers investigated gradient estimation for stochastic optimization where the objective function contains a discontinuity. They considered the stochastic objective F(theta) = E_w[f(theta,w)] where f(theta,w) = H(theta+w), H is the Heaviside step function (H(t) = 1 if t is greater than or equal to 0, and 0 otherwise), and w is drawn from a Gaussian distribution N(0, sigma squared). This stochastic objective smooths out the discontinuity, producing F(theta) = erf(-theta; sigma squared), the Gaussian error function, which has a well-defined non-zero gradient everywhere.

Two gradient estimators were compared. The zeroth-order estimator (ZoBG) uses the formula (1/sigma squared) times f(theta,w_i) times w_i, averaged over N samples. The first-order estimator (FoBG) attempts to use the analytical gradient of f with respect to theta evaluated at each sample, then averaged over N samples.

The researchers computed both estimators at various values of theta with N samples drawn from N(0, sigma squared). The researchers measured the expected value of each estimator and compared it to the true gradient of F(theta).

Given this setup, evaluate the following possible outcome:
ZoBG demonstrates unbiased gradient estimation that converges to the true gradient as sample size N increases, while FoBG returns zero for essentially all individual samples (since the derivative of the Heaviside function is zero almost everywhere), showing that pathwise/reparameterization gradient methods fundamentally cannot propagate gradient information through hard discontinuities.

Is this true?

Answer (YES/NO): YES